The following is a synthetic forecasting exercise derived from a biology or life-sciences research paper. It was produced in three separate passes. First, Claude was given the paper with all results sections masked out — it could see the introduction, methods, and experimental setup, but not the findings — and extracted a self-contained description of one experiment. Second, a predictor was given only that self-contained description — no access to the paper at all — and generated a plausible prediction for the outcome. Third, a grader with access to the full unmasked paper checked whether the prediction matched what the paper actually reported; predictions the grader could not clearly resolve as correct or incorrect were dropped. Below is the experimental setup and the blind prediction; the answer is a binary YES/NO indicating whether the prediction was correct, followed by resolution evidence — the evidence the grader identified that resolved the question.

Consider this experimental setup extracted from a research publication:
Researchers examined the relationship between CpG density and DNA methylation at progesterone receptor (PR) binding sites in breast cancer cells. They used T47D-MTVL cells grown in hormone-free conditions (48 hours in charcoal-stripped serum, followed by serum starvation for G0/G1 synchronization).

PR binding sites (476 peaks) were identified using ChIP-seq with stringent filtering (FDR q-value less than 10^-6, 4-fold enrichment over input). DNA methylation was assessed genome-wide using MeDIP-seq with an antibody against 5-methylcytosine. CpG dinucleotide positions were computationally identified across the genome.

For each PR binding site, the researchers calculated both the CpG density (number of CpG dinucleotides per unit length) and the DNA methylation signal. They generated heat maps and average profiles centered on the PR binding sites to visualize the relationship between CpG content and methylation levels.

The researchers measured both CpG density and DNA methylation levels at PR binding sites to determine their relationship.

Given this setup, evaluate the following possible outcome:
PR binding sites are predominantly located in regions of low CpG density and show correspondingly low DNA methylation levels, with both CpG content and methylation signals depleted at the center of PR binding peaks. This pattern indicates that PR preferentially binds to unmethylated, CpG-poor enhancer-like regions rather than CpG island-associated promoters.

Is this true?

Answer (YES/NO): NO